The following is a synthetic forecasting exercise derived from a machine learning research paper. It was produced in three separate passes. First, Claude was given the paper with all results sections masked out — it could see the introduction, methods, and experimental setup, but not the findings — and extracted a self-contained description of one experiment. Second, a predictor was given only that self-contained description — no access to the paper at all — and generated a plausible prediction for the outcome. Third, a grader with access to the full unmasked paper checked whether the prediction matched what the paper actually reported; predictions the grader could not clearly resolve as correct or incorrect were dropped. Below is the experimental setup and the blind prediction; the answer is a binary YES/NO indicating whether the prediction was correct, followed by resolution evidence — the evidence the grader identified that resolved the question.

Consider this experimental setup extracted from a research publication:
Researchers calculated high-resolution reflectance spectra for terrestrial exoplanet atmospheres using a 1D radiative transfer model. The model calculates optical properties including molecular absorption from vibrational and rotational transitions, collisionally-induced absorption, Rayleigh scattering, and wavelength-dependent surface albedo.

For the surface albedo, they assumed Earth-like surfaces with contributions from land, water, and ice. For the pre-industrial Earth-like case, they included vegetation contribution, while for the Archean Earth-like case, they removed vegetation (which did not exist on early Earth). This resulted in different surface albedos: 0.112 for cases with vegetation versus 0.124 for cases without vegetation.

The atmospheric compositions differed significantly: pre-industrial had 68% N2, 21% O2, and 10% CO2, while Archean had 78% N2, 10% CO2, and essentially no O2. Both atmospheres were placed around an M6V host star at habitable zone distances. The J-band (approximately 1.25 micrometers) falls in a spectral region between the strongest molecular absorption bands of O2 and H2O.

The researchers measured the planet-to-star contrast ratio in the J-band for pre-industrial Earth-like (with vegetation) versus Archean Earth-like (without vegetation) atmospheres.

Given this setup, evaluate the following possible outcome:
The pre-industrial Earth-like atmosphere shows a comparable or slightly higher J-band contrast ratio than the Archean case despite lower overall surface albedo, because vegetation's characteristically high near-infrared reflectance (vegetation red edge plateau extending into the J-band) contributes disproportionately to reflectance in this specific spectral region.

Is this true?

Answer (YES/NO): NO